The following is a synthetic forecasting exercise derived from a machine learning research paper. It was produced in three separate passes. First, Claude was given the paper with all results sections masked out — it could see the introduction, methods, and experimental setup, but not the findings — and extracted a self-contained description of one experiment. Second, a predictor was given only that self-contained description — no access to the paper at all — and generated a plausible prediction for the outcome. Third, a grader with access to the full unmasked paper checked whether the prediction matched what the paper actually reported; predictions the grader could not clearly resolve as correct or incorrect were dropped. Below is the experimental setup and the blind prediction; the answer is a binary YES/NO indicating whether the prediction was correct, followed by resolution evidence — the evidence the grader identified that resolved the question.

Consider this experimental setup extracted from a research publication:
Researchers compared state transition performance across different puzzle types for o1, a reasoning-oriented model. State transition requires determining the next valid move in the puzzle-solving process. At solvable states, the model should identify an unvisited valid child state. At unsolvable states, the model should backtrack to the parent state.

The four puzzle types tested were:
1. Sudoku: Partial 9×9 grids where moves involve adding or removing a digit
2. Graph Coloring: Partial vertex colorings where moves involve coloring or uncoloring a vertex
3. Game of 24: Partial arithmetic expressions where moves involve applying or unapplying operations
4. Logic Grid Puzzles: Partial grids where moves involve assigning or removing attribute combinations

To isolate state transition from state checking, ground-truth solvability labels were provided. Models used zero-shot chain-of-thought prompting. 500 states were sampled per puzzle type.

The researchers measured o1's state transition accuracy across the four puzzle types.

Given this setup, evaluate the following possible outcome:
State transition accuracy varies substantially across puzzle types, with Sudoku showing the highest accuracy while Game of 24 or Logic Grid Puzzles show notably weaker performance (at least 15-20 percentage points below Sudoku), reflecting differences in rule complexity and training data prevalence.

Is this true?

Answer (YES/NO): NO